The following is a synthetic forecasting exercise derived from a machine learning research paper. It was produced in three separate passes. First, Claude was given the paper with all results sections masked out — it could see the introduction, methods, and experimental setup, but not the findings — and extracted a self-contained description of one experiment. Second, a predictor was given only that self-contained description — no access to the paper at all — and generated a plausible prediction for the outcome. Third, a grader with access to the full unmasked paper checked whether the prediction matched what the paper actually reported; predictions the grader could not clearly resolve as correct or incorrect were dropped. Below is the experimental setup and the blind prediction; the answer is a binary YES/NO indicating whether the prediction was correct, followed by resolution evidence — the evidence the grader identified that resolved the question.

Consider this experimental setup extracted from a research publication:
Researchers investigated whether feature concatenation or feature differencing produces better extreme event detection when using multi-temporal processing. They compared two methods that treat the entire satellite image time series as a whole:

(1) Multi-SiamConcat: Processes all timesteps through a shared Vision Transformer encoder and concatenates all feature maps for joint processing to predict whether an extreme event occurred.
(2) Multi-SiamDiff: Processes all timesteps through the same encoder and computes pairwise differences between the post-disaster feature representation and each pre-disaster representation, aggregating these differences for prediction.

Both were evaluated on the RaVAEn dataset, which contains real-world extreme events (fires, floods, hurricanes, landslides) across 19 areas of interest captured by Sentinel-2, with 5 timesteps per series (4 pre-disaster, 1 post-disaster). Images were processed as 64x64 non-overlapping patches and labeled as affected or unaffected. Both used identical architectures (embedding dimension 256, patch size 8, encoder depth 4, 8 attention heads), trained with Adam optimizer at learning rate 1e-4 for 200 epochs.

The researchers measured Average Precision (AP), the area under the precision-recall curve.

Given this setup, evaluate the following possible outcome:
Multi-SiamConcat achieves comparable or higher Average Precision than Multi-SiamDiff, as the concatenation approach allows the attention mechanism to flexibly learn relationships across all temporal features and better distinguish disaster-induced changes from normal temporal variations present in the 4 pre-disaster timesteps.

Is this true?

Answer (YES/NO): YES